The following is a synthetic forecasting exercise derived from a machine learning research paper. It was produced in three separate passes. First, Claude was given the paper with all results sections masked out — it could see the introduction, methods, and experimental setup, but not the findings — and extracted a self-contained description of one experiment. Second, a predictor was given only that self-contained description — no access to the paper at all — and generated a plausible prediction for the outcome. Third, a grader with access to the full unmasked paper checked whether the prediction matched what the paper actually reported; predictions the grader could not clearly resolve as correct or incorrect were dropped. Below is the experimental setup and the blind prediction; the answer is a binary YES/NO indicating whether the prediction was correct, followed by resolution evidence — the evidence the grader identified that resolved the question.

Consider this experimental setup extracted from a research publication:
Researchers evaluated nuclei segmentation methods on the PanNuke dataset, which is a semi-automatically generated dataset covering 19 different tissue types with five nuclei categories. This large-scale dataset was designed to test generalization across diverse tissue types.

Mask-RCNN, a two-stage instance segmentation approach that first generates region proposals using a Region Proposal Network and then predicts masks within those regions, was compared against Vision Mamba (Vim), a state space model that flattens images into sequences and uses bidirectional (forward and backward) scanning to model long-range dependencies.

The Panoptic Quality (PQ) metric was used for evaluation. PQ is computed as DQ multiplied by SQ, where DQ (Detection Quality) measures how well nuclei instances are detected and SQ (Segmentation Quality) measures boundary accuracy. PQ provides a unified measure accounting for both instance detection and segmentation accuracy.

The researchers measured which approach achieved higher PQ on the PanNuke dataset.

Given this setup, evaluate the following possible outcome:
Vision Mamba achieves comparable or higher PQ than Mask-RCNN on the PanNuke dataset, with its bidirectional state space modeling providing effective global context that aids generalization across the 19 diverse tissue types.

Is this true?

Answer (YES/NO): YES